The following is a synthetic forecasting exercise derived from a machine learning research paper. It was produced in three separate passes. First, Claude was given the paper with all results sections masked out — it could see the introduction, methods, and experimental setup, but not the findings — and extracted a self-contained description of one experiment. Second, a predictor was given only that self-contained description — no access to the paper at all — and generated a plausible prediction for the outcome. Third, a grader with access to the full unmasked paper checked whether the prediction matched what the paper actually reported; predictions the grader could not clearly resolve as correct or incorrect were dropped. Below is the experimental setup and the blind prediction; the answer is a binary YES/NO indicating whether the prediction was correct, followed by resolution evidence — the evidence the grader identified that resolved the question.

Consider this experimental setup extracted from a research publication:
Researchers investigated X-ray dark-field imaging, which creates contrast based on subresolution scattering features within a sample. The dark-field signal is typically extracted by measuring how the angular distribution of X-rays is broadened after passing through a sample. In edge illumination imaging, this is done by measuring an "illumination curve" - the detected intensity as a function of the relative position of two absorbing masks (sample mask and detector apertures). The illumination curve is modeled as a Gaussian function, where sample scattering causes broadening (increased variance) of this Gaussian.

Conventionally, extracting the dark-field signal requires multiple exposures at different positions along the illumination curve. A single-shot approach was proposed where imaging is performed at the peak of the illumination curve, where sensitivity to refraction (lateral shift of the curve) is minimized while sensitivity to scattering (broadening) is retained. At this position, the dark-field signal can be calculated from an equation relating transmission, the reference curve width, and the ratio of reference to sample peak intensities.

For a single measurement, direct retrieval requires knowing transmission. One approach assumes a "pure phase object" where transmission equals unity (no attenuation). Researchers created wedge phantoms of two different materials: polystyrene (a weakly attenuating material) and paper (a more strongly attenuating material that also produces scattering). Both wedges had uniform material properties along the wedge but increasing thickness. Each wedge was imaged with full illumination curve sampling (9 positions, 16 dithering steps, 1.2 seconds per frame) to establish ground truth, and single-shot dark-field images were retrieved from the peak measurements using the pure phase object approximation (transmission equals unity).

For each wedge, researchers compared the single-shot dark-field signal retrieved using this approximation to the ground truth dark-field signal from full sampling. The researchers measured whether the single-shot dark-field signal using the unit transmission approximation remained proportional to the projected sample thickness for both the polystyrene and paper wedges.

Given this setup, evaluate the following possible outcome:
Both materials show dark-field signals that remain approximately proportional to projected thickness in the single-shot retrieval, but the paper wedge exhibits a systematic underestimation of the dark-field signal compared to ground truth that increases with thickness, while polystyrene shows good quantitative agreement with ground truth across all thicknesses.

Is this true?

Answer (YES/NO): NO